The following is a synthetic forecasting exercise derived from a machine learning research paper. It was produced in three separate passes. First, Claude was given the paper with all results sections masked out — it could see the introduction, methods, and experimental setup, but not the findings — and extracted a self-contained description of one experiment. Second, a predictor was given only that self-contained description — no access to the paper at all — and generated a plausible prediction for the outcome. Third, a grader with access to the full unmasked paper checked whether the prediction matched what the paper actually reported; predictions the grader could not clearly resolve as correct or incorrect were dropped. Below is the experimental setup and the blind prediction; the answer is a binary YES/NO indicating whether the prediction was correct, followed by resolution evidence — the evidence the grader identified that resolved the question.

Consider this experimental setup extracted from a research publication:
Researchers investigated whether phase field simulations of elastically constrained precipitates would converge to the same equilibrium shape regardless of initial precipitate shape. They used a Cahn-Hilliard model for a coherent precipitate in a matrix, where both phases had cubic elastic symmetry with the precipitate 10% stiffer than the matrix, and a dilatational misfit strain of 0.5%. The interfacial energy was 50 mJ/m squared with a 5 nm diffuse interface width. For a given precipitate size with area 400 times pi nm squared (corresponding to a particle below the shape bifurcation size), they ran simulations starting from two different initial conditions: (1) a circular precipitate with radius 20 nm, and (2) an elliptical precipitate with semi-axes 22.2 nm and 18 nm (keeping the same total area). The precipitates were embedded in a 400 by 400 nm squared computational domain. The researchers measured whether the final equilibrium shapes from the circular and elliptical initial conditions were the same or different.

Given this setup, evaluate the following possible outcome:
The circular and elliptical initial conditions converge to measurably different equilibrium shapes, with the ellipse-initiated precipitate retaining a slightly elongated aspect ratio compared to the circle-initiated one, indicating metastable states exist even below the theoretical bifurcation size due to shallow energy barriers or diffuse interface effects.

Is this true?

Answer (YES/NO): NO